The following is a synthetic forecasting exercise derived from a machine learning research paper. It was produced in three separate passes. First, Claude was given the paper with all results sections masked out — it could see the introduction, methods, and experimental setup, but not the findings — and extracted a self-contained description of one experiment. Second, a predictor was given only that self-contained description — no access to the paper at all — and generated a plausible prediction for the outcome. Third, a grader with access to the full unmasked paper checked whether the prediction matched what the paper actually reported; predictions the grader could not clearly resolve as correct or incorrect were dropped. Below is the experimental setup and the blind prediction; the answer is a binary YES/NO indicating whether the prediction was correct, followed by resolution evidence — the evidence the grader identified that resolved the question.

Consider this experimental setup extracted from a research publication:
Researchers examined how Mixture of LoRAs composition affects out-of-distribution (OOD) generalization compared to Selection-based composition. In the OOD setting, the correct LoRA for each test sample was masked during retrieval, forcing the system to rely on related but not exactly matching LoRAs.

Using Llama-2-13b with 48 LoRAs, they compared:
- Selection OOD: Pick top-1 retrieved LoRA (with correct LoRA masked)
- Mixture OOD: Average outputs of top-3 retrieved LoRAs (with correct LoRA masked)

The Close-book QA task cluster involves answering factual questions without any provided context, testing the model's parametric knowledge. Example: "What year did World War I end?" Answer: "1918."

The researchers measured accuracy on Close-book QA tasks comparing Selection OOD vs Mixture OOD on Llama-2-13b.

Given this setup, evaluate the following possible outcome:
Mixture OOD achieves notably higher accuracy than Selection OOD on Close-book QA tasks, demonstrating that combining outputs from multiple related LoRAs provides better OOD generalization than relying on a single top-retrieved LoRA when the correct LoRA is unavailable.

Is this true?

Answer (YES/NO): YES